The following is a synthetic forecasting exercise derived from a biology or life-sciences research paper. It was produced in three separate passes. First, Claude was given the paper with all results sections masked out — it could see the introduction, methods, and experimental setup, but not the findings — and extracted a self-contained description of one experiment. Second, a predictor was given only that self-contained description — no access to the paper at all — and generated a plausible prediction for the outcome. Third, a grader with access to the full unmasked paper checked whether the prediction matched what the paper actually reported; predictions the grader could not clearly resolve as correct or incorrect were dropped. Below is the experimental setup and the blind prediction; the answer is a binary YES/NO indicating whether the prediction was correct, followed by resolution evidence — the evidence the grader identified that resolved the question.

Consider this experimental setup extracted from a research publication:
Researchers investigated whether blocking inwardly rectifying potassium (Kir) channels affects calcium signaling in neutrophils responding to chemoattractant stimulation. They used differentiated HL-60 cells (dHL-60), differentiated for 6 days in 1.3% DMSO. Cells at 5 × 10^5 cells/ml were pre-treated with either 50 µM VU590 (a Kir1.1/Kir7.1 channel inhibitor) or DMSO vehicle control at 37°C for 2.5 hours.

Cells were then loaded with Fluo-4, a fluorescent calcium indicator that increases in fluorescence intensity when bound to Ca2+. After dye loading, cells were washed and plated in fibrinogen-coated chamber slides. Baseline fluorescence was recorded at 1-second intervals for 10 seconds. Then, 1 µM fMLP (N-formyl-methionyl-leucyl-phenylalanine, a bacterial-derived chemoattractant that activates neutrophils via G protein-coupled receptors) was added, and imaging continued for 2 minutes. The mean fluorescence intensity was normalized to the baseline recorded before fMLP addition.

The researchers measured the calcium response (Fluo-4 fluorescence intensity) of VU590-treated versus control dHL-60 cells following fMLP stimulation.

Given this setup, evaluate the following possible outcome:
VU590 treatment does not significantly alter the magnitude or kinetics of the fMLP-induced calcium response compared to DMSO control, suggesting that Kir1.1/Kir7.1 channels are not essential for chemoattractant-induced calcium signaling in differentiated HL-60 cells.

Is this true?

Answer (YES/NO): NO